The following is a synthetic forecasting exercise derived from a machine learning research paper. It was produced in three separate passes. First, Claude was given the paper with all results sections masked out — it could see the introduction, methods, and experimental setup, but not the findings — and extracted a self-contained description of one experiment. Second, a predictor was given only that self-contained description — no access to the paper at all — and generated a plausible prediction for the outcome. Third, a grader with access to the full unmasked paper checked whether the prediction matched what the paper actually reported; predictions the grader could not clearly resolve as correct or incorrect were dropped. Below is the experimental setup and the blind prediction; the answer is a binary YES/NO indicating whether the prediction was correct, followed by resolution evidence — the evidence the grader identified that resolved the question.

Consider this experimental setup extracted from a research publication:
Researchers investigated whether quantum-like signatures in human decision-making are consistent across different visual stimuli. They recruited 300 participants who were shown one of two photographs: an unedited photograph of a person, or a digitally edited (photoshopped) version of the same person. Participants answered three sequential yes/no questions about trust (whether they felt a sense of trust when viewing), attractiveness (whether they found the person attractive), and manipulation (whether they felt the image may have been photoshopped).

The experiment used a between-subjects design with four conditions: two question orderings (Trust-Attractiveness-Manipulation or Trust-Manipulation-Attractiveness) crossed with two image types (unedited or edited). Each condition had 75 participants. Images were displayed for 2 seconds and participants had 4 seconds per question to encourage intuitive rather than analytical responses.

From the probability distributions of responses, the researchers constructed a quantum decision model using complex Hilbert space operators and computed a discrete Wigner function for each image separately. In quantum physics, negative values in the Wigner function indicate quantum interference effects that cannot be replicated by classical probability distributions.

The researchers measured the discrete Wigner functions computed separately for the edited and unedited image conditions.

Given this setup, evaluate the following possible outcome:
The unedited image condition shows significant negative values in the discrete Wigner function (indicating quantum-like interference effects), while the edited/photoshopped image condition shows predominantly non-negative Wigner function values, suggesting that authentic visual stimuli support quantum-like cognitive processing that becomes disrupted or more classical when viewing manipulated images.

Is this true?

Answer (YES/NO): NO